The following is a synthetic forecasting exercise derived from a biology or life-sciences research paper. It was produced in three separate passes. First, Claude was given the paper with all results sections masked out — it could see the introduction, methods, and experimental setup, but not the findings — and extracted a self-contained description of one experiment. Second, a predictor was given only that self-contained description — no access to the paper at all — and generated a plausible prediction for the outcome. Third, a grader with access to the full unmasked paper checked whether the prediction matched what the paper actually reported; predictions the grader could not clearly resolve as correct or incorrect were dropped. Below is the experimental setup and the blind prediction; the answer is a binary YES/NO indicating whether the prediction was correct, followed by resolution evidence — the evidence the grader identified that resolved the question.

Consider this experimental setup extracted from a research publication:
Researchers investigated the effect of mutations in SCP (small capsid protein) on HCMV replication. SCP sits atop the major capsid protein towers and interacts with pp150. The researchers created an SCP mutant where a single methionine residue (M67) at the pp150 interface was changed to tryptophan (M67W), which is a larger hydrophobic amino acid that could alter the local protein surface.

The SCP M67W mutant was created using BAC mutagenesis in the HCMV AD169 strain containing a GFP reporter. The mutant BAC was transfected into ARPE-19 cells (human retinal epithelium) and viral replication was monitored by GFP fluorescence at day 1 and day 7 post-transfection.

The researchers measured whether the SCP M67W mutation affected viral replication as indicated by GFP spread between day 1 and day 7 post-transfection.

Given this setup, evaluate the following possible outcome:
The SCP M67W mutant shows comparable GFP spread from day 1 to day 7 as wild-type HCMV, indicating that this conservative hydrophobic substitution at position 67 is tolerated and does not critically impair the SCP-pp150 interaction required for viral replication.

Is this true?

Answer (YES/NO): NO